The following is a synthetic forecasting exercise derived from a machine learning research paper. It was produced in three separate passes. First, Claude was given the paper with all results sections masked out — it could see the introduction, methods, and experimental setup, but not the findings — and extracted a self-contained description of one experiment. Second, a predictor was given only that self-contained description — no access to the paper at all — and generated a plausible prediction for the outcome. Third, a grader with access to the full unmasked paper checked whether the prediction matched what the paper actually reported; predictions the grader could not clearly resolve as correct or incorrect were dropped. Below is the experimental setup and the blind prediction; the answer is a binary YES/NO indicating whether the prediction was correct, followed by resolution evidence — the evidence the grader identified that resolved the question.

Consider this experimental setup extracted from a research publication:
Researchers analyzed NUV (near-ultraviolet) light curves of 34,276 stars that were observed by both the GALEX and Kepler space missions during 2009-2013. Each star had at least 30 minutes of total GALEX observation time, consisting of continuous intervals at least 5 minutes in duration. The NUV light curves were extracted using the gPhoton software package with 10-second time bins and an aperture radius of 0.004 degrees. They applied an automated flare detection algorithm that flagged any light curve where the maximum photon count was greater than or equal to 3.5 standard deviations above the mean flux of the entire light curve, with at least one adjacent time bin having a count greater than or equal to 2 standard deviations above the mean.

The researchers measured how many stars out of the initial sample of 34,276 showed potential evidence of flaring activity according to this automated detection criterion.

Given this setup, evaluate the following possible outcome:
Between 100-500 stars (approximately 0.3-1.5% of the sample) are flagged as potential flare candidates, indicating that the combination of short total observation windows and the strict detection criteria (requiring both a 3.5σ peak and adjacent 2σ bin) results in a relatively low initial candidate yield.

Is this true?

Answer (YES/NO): NO